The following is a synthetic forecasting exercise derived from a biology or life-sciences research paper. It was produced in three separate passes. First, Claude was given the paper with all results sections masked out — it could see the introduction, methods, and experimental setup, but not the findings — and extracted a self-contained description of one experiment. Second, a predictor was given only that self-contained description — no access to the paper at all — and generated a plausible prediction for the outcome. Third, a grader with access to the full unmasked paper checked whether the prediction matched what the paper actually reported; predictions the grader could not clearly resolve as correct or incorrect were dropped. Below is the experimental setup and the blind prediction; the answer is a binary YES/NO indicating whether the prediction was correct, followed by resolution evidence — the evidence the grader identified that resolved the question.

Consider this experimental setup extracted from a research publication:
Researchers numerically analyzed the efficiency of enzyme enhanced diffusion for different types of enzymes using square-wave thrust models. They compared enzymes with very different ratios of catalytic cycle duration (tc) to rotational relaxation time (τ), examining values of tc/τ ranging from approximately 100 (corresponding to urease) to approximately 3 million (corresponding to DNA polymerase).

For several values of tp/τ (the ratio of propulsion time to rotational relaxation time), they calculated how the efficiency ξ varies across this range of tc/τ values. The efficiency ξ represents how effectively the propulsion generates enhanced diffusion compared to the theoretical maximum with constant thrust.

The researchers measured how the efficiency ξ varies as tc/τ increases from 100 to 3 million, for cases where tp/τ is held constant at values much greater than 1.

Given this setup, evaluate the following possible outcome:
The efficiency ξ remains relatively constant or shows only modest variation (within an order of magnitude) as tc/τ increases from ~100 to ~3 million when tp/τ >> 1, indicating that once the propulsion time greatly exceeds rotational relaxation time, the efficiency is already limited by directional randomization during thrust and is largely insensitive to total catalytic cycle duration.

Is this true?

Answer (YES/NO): YES